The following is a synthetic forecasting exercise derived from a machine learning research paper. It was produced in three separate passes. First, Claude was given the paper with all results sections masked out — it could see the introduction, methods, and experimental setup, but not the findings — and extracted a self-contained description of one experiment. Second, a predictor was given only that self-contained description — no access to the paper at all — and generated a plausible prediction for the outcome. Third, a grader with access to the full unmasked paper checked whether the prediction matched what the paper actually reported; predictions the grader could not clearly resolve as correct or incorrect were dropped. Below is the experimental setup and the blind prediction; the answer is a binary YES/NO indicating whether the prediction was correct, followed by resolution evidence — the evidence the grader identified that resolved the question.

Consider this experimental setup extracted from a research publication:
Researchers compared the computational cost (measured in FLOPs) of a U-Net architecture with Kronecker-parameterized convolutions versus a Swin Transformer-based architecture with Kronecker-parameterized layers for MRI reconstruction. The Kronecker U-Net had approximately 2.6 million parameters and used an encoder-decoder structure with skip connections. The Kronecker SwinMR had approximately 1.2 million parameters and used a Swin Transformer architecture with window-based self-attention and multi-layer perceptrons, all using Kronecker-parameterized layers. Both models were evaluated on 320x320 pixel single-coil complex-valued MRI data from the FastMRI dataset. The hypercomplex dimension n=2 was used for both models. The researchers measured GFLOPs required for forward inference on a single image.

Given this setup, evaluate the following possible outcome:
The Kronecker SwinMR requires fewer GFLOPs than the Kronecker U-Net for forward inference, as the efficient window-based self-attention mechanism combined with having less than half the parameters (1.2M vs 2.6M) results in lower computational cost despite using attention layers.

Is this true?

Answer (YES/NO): NO